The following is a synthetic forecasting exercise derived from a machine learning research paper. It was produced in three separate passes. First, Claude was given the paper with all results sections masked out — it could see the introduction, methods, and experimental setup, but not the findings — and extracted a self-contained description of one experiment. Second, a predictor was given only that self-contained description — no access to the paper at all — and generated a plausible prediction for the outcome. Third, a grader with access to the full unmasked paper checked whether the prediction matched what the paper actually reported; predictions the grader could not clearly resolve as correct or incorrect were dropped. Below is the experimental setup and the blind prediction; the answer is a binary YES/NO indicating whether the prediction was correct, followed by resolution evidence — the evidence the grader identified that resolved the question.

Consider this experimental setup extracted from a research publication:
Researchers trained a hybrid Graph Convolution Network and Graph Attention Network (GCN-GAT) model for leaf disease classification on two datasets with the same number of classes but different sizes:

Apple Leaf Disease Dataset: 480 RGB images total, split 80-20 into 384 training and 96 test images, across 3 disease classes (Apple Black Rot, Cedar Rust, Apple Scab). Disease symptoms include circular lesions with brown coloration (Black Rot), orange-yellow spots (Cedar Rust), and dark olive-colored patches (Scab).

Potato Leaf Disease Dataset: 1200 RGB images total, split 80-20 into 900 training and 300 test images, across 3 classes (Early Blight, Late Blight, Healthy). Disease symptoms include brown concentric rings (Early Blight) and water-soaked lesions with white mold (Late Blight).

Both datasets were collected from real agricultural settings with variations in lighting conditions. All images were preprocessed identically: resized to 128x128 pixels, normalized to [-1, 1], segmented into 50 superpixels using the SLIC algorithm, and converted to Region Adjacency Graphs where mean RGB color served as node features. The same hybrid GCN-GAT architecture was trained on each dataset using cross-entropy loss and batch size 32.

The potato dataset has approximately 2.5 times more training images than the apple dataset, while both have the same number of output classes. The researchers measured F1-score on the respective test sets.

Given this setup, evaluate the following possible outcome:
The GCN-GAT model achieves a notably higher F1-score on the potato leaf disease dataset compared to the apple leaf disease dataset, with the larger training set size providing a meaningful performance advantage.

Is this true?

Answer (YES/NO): NO